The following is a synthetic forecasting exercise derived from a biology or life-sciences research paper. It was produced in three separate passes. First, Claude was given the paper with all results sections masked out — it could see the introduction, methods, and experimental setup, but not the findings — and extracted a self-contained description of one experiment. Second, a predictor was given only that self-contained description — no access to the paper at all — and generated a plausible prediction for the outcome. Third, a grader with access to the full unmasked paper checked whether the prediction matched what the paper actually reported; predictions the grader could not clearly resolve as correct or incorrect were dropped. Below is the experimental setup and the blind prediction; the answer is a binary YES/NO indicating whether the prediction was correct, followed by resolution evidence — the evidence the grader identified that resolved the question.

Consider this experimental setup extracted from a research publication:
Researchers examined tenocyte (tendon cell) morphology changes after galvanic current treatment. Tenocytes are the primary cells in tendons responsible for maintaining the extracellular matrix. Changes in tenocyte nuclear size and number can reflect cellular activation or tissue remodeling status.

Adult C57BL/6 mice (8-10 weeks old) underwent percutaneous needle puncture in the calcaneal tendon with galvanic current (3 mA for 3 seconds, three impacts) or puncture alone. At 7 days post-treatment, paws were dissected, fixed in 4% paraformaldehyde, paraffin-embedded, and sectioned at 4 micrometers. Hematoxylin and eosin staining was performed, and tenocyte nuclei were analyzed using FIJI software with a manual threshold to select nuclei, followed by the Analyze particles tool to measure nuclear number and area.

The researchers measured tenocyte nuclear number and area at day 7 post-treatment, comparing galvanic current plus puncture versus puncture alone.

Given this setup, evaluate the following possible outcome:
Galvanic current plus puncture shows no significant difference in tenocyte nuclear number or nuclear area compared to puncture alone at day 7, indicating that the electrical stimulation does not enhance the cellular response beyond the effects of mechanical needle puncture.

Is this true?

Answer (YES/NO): YES